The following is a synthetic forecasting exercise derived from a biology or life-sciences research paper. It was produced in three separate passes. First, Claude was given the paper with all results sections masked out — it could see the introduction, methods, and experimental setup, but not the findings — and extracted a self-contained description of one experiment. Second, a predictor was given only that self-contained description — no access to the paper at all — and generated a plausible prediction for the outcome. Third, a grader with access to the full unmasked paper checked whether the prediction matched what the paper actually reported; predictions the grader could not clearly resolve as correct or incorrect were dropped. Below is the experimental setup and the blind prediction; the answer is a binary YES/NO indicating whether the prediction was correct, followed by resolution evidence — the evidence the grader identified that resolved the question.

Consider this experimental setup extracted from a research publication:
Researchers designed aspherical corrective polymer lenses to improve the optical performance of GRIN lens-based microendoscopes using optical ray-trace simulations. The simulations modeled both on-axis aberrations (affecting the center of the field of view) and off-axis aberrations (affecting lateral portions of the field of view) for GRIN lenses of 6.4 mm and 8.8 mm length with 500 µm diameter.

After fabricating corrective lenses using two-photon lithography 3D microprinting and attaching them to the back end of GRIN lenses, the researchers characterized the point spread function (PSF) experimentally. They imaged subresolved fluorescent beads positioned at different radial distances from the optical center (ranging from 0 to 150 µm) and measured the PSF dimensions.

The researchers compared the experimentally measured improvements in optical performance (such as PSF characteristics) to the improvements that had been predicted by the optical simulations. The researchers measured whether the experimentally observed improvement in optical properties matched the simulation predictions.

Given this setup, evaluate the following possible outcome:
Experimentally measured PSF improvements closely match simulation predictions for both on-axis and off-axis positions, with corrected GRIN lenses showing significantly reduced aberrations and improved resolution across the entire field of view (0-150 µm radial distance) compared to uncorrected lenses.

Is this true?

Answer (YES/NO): NO